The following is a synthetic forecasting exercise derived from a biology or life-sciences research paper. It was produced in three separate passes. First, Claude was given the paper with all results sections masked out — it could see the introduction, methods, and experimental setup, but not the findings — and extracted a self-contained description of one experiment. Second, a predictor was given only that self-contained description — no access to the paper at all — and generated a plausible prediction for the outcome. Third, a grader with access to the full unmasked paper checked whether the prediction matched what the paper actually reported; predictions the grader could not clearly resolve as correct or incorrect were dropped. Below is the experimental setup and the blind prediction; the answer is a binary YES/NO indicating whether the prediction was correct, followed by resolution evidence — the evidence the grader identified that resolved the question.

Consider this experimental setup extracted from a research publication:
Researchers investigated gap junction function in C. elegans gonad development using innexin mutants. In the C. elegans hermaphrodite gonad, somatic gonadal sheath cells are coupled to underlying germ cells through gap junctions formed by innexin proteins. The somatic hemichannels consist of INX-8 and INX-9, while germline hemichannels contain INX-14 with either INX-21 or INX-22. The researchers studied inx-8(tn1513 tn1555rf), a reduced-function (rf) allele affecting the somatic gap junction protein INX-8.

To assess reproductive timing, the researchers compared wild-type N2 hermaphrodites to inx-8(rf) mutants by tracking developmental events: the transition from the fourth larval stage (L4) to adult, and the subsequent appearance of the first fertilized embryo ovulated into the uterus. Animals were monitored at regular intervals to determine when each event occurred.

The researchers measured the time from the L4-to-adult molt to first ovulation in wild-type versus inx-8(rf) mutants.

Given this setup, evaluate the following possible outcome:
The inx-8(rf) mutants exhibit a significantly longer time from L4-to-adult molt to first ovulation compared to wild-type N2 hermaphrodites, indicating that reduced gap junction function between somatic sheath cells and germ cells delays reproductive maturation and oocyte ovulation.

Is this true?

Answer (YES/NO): YES